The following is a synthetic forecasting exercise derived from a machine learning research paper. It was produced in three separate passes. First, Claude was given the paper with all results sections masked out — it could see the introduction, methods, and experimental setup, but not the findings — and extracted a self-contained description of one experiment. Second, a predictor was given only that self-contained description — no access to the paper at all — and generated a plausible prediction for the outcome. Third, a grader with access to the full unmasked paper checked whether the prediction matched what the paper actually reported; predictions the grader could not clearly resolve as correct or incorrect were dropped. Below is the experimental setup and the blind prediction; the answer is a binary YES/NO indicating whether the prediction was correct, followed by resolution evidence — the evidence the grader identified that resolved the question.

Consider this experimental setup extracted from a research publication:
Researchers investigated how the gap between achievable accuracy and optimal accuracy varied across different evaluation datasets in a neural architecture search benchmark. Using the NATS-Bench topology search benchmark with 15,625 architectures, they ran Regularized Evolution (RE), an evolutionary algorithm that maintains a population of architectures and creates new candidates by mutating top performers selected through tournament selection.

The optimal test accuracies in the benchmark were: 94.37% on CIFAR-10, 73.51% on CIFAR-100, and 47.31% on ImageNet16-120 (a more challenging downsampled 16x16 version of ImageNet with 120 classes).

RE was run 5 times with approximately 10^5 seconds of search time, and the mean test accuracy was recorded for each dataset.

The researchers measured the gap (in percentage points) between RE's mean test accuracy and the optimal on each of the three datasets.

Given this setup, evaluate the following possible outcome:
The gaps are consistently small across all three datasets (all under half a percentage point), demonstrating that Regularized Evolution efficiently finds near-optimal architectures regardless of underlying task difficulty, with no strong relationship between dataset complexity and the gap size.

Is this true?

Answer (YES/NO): NO